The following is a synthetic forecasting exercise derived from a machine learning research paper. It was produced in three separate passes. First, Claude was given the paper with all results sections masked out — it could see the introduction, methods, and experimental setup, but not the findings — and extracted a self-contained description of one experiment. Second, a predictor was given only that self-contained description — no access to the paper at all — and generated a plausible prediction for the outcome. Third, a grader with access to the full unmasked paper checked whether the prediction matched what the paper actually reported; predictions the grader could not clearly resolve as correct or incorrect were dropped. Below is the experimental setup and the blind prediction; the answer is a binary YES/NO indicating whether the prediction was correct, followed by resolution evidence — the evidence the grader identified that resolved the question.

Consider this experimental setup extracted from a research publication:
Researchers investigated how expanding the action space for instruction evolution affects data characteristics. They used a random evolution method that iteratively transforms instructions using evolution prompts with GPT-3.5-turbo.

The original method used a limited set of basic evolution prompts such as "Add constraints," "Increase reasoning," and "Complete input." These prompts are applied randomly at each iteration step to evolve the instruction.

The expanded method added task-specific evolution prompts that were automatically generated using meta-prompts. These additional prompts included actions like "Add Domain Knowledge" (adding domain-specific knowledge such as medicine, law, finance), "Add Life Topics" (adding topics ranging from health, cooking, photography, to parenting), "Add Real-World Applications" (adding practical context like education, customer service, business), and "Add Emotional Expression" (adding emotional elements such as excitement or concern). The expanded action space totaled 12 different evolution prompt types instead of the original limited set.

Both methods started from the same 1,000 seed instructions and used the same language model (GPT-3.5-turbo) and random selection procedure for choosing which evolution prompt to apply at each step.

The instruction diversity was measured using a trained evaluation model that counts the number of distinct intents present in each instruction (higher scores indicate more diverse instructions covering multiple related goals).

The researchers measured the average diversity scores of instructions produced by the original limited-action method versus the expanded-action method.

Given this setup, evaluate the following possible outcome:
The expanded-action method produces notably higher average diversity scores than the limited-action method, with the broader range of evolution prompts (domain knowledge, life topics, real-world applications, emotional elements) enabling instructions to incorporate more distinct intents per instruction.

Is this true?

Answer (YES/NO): YES